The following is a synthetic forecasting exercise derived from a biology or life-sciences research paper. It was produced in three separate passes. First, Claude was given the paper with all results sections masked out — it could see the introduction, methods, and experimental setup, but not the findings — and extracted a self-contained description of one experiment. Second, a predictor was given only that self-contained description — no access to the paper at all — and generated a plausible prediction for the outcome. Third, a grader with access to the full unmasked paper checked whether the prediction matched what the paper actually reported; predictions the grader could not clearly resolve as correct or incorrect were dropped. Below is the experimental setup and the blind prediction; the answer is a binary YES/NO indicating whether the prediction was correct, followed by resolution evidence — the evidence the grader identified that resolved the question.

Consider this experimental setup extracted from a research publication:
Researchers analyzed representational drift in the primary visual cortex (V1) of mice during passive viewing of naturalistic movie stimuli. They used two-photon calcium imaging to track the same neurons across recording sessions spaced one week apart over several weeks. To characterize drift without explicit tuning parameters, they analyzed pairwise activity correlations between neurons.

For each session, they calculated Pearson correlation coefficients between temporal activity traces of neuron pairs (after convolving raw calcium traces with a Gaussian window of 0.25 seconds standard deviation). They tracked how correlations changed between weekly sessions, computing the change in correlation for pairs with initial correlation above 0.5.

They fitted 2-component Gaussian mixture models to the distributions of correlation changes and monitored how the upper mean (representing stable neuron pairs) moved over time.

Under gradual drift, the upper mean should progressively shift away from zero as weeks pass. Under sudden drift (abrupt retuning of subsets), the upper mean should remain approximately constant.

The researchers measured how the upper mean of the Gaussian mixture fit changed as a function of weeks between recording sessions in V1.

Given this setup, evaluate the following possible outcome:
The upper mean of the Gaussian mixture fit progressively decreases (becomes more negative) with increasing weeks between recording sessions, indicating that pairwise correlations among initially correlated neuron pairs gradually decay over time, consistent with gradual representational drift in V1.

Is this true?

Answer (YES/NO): NO